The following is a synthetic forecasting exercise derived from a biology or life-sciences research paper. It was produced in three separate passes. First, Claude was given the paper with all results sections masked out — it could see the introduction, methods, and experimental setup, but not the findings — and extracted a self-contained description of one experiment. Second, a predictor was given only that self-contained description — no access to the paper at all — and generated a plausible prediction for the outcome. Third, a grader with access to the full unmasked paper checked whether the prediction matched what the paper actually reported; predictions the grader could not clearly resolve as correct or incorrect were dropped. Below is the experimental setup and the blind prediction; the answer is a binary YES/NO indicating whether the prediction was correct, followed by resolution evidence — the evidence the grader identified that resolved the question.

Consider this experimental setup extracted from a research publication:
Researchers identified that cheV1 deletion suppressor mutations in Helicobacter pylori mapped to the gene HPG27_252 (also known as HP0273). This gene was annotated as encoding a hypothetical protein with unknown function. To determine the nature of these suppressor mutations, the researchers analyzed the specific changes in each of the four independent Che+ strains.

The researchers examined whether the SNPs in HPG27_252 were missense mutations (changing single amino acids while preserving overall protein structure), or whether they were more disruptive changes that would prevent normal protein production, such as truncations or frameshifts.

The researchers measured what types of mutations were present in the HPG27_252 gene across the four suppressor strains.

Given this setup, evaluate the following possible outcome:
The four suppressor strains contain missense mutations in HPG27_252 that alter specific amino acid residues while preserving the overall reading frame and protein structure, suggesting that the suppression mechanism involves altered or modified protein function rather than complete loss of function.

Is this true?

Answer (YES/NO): NO